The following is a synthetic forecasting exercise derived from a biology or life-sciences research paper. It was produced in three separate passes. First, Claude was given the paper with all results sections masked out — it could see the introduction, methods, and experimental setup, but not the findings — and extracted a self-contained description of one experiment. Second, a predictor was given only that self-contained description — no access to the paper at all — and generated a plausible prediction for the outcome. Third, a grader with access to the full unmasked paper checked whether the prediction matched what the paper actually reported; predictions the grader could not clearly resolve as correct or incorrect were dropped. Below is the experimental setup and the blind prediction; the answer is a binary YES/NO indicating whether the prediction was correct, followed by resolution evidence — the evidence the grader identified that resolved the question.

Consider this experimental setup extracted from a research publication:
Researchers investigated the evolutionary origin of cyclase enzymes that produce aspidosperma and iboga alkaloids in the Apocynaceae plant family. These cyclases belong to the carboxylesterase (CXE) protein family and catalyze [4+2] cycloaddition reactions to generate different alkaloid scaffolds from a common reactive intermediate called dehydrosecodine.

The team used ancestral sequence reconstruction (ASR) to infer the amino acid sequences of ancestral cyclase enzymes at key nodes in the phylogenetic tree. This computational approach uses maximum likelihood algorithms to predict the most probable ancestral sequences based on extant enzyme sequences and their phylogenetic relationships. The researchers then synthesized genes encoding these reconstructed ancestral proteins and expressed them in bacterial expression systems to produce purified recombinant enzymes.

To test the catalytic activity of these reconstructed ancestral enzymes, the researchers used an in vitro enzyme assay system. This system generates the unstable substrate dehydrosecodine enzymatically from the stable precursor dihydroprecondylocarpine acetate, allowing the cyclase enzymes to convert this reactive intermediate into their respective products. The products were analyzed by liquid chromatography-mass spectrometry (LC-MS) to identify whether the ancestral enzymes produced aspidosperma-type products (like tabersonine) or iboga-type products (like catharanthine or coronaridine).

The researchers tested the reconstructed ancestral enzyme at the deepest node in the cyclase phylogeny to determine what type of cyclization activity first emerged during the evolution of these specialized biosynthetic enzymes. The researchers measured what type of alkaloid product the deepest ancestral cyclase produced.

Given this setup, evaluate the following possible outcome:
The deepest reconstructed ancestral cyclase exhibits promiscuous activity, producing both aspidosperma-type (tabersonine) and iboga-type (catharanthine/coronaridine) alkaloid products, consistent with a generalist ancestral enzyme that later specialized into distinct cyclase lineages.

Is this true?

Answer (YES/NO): NO